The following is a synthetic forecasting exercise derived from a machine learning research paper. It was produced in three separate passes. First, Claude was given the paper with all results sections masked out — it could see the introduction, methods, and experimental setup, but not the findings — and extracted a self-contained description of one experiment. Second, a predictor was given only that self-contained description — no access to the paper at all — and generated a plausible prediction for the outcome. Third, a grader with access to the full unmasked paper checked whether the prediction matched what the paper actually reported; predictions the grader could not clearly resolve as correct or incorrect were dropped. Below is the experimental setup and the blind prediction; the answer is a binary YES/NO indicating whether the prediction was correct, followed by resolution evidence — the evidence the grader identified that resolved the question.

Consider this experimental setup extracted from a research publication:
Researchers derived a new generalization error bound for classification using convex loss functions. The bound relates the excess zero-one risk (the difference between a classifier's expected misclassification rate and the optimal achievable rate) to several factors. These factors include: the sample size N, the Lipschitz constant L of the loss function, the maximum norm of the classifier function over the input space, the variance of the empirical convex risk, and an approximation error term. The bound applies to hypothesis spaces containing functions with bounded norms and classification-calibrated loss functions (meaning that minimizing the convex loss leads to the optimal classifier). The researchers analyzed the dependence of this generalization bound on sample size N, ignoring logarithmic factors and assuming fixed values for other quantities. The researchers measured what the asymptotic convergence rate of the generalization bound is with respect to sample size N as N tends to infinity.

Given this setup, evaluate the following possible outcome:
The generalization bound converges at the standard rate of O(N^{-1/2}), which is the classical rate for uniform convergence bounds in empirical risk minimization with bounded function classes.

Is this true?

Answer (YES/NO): YES